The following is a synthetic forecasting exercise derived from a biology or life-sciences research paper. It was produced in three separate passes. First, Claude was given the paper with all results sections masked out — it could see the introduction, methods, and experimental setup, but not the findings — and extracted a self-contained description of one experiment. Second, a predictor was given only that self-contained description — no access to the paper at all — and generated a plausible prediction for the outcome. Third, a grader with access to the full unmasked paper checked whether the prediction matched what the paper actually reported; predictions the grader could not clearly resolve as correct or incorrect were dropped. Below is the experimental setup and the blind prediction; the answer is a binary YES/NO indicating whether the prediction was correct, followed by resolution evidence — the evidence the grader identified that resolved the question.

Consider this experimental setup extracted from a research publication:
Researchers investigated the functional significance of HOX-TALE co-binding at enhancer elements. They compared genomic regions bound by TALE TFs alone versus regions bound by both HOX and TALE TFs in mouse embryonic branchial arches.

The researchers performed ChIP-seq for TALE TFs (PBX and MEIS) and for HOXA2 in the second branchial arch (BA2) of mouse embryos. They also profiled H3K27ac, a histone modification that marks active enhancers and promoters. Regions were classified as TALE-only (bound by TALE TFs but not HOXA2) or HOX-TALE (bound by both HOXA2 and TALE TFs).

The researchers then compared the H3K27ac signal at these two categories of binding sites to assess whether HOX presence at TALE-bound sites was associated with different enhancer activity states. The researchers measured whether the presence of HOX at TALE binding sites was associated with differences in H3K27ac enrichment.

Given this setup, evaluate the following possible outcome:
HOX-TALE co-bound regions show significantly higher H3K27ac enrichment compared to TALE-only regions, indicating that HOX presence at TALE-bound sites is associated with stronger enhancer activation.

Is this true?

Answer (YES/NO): YES